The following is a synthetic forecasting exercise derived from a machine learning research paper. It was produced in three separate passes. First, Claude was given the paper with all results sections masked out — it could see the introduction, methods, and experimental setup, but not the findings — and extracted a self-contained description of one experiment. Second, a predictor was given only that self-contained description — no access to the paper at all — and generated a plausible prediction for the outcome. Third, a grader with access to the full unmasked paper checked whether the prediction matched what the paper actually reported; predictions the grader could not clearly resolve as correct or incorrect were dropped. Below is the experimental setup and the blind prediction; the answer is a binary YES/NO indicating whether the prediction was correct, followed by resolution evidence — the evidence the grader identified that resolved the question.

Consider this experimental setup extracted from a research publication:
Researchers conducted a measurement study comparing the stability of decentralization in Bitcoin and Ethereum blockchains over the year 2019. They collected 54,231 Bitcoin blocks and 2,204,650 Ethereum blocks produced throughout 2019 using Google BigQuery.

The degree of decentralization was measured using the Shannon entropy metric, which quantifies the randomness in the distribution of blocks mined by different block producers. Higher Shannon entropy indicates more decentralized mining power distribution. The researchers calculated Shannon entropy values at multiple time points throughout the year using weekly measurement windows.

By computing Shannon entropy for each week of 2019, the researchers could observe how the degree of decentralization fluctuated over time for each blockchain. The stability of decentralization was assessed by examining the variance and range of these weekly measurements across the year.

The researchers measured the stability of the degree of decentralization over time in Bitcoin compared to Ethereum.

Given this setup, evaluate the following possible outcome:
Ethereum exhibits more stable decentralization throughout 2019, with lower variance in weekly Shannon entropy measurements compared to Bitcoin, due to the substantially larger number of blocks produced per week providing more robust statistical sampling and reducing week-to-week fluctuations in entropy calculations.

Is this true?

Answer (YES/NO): YES